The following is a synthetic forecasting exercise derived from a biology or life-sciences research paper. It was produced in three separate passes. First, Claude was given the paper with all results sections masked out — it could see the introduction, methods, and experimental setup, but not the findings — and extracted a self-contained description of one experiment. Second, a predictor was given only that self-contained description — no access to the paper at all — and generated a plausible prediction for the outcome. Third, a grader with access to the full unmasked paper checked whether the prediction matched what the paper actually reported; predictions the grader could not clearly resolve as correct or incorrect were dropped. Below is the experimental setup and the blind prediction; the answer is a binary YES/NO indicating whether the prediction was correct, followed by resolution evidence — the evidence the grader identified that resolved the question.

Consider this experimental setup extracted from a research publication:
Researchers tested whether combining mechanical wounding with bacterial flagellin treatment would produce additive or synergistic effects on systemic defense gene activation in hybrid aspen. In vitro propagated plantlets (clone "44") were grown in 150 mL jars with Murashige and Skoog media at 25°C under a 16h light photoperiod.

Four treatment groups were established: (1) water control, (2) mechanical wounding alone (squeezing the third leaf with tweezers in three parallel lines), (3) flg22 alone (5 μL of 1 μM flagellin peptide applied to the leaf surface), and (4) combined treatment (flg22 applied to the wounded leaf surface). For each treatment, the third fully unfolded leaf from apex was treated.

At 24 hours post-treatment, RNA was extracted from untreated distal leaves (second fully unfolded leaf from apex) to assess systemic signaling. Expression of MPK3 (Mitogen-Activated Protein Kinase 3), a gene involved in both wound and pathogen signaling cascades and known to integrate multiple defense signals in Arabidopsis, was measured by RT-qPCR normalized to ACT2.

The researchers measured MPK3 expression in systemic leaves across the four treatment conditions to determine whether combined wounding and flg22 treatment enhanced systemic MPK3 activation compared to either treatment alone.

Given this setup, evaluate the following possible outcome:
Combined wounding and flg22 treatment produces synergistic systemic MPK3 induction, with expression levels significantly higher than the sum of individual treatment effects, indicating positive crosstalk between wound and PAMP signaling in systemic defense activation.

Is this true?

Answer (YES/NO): NO